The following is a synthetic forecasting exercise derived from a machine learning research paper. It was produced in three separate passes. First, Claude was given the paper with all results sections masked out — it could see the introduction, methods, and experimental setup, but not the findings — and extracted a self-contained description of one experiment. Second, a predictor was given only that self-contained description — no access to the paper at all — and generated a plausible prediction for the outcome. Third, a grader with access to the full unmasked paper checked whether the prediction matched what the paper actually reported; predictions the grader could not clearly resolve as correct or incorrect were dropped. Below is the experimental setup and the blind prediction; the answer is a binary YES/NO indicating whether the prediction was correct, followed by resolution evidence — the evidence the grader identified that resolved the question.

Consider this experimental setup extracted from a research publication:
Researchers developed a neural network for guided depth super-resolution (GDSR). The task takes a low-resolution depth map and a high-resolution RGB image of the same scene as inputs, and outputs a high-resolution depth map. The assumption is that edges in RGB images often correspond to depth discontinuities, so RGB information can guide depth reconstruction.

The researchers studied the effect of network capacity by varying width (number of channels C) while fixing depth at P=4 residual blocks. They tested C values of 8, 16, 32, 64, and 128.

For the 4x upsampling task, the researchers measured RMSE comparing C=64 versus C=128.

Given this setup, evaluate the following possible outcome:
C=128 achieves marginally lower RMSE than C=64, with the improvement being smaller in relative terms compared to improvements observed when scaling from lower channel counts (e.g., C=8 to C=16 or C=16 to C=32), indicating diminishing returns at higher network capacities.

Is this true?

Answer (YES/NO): YES